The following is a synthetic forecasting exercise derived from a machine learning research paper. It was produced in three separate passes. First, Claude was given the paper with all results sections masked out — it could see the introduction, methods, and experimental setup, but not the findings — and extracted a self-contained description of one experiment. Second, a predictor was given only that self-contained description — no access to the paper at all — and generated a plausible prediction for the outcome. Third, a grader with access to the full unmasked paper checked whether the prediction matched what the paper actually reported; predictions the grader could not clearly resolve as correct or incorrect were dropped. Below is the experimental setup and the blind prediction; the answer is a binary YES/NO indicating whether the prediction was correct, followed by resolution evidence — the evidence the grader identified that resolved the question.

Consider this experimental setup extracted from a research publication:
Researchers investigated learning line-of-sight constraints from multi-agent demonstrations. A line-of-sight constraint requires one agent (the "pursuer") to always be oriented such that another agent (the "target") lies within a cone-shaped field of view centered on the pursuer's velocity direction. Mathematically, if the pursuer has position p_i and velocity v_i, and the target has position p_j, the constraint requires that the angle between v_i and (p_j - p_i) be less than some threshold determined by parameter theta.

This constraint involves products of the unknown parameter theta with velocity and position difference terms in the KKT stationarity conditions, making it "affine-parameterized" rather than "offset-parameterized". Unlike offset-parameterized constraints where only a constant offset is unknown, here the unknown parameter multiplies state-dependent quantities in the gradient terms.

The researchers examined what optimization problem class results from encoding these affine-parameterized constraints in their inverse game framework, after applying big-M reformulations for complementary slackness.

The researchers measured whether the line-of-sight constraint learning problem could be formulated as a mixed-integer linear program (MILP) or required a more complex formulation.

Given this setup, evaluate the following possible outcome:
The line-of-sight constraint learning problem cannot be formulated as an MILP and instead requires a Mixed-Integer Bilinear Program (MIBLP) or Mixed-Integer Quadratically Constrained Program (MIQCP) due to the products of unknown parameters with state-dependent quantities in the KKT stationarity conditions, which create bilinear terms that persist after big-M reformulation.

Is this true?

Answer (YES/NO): NO